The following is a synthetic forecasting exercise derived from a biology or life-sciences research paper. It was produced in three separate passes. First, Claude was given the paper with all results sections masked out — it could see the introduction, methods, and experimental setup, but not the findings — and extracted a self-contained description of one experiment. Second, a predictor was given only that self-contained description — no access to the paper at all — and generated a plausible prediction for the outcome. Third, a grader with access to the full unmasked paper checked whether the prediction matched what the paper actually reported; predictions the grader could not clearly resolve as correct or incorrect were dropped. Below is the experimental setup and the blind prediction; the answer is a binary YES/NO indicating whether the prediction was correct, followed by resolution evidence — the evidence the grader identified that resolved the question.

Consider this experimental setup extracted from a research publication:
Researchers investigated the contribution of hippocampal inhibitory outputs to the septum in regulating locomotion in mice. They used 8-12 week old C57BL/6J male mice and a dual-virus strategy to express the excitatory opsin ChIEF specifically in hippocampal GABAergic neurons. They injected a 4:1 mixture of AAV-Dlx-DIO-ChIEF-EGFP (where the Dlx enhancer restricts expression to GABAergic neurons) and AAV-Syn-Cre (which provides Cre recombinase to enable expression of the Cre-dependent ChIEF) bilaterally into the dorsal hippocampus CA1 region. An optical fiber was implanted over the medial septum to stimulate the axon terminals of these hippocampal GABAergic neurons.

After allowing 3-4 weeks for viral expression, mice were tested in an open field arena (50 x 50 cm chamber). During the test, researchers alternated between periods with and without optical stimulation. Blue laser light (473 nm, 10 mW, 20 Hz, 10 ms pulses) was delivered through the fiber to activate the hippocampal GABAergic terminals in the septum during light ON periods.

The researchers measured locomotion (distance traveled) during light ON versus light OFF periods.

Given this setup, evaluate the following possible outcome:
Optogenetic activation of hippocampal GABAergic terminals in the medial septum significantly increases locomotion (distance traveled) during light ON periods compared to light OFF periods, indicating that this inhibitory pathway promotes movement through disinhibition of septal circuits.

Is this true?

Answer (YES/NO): NO